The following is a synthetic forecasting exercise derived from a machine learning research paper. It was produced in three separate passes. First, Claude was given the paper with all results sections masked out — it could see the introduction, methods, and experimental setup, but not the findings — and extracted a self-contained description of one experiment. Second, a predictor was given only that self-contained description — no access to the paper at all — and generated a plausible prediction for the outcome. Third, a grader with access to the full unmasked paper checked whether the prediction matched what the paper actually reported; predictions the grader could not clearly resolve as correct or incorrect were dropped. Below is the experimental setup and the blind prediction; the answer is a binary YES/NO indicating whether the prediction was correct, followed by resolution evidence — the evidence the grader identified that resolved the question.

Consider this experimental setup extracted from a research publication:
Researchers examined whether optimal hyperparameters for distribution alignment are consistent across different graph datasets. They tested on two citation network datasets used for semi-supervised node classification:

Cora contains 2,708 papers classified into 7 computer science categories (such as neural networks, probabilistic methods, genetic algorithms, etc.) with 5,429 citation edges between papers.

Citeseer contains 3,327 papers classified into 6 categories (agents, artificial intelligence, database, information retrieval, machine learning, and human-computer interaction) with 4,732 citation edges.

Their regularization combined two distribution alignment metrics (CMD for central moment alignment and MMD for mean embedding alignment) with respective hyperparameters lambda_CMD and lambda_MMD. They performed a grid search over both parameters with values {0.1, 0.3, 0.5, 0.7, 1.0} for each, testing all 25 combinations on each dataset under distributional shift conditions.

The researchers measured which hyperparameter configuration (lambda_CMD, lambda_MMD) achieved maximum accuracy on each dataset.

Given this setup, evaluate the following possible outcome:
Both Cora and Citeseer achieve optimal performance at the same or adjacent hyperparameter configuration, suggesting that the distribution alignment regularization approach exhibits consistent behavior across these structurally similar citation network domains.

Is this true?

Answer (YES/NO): NO